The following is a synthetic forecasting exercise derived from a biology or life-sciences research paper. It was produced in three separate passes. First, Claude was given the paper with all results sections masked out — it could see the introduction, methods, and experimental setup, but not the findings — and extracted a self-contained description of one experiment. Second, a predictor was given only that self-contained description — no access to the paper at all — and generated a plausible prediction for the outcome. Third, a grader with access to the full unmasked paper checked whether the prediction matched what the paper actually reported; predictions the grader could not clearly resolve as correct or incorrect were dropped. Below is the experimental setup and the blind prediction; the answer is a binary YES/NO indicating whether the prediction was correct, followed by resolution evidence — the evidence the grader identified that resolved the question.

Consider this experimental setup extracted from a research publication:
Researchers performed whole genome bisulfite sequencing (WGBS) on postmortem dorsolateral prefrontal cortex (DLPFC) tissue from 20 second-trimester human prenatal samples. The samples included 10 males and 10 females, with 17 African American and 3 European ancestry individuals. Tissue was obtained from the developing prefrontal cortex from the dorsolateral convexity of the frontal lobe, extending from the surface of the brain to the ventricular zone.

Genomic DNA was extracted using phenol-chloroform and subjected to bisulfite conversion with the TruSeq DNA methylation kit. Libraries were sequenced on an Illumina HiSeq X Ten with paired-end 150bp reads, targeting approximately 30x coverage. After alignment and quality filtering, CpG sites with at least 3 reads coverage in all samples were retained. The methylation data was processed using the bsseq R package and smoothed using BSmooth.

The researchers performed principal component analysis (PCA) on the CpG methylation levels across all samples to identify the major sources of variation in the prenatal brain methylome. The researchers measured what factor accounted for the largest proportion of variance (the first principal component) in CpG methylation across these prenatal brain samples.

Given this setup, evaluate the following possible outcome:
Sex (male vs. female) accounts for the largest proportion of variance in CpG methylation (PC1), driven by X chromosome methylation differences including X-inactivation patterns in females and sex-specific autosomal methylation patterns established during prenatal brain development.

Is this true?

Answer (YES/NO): YES